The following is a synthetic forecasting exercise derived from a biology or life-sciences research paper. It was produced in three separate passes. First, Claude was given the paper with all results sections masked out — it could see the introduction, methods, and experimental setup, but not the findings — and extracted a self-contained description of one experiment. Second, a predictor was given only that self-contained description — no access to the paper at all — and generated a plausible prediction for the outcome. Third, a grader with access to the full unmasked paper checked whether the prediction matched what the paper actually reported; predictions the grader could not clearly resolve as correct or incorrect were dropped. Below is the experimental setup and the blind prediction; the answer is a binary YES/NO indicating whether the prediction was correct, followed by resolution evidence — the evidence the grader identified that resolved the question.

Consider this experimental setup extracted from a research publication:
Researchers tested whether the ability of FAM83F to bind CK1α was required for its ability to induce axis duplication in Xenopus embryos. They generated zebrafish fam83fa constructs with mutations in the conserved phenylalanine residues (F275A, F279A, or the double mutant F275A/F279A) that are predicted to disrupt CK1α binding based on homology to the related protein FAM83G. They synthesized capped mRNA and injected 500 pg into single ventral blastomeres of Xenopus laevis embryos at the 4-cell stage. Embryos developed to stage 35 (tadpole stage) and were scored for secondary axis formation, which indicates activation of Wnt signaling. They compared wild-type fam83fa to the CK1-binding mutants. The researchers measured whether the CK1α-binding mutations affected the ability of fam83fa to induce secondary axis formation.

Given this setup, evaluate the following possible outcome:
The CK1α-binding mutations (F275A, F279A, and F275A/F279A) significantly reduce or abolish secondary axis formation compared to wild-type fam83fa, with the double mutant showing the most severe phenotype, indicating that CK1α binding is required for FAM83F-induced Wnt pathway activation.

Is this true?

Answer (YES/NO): NO